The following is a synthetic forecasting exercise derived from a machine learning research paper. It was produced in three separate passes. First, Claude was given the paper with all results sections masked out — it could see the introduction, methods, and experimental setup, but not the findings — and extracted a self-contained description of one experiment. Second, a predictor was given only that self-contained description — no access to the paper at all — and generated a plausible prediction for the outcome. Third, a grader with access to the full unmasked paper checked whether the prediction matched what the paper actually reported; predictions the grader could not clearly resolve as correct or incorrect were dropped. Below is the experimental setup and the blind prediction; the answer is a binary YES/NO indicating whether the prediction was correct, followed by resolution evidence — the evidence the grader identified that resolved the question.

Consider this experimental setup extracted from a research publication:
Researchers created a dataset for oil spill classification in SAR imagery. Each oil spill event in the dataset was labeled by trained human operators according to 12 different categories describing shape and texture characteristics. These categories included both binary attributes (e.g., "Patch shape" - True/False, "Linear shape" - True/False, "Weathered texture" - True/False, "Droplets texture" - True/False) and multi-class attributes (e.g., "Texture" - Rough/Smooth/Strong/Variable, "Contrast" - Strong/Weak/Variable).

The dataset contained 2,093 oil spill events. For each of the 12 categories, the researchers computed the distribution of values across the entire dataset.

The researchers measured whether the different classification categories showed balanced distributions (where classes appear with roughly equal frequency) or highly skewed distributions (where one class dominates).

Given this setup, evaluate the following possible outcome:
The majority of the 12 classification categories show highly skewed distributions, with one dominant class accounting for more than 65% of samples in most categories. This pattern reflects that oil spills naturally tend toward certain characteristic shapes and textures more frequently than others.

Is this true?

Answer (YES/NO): YES